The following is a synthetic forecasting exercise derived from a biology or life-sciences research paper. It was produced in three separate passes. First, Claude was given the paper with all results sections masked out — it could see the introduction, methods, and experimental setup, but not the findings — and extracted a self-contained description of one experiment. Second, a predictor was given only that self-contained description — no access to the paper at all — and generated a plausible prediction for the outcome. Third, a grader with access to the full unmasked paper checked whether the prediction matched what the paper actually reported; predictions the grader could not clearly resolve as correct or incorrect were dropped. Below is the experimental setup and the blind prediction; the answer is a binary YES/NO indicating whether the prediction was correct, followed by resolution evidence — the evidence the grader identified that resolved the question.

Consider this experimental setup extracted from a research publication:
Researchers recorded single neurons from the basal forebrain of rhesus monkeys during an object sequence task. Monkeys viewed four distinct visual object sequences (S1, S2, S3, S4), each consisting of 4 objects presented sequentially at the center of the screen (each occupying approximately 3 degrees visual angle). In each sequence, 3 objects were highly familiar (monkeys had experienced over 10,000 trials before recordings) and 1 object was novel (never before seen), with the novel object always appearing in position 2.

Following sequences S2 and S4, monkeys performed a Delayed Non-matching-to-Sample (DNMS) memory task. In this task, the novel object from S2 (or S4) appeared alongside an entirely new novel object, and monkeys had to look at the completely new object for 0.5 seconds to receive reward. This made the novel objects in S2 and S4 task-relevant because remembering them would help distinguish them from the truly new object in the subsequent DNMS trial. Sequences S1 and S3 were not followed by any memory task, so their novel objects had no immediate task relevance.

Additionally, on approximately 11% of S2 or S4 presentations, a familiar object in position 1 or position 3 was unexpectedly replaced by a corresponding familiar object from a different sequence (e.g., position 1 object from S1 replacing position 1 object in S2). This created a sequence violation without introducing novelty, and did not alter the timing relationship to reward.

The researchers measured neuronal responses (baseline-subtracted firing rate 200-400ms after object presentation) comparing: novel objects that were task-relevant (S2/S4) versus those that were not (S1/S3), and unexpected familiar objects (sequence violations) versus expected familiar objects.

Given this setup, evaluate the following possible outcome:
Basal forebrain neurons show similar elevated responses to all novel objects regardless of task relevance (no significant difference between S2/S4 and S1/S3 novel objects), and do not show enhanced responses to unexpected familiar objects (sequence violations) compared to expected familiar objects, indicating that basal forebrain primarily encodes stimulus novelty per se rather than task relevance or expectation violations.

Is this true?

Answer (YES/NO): NO